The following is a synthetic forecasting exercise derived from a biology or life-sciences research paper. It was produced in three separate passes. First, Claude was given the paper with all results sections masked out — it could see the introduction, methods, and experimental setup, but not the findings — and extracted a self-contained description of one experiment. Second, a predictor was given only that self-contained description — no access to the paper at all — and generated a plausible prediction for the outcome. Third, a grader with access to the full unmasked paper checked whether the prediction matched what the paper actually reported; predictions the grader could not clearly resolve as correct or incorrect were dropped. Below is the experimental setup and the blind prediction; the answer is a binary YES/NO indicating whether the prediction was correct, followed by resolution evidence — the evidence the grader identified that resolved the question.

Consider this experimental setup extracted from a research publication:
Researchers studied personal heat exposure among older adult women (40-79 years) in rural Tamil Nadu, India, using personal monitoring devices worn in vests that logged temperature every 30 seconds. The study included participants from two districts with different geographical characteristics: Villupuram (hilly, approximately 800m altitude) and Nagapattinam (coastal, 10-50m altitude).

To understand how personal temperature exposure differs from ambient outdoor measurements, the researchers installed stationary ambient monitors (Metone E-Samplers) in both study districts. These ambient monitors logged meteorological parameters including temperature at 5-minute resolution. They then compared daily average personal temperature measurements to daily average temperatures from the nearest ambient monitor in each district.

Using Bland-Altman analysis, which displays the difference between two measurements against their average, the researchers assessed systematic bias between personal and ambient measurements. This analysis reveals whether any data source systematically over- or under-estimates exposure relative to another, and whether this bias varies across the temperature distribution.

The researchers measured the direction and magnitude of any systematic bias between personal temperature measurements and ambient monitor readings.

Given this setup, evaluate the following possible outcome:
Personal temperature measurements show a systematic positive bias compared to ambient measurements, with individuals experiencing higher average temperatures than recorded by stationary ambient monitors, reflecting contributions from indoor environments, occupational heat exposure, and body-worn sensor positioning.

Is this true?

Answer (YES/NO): NO